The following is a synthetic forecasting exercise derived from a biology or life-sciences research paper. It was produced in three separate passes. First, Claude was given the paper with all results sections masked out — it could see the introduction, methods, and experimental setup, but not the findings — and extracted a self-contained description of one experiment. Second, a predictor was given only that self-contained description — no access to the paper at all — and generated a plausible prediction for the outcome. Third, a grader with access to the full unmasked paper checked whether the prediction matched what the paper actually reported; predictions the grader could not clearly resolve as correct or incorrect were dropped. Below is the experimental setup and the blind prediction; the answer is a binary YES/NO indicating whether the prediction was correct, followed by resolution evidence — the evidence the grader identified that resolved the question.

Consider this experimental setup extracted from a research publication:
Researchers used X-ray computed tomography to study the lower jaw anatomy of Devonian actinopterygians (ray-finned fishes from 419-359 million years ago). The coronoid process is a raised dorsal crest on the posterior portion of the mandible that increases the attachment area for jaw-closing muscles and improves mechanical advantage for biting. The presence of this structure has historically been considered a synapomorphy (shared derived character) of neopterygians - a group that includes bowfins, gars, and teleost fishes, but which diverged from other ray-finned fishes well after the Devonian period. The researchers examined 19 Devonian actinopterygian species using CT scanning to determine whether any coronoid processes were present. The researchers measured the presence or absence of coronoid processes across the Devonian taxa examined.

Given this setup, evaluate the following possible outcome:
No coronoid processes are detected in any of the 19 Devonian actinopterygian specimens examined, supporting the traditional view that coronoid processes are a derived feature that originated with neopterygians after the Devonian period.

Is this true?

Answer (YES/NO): NO